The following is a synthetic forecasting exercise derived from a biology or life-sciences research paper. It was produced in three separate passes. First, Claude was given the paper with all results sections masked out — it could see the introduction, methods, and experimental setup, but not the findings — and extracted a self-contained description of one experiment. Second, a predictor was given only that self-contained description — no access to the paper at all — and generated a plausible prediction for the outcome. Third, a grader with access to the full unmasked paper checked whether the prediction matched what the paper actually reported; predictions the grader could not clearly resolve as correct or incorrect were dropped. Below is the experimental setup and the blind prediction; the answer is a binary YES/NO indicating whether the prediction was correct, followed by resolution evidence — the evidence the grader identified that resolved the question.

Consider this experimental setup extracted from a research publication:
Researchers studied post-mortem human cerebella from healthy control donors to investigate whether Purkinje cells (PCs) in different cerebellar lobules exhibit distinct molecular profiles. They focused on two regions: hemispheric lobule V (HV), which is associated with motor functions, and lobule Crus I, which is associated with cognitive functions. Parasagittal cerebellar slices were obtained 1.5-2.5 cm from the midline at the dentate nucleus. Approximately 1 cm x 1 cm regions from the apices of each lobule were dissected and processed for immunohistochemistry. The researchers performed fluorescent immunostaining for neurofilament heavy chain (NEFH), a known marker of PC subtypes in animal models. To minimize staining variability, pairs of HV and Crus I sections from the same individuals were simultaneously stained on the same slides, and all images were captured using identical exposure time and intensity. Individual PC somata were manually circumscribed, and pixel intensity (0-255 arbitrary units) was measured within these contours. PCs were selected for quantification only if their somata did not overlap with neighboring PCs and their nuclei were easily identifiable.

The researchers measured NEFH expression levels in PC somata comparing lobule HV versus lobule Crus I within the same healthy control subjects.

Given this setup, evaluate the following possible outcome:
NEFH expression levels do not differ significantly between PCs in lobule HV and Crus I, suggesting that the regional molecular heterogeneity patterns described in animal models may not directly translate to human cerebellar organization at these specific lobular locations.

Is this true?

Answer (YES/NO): NO